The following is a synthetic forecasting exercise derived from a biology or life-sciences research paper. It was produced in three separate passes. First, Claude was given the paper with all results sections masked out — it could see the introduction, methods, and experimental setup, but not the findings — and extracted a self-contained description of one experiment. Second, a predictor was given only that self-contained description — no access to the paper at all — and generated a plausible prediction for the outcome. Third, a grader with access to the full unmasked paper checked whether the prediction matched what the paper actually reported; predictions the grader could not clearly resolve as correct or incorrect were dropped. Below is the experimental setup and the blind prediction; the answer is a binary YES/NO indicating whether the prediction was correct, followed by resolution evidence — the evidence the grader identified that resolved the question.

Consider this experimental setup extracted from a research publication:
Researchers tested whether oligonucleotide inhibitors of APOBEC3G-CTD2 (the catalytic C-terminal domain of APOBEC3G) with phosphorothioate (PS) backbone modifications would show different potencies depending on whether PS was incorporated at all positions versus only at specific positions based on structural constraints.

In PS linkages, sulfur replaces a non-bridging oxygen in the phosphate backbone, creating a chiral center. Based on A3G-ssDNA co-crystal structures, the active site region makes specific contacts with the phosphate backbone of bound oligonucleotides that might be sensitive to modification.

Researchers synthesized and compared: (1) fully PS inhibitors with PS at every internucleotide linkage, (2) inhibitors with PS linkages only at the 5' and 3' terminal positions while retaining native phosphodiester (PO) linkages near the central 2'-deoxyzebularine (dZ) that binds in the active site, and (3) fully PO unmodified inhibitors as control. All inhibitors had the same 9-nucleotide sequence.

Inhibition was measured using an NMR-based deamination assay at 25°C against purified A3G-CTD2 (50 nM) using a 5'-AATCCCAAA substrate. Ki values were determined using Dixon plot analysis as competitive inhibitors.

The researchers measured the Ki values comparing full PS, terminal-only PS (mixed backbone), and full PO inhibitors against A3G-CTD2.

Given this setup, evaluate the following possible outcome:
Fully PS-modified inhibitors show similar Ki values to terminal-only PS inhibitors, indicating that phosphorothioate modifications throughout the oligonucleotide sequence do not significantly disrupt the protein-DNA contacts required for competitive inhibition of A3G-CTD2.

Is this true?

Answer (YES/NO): NO